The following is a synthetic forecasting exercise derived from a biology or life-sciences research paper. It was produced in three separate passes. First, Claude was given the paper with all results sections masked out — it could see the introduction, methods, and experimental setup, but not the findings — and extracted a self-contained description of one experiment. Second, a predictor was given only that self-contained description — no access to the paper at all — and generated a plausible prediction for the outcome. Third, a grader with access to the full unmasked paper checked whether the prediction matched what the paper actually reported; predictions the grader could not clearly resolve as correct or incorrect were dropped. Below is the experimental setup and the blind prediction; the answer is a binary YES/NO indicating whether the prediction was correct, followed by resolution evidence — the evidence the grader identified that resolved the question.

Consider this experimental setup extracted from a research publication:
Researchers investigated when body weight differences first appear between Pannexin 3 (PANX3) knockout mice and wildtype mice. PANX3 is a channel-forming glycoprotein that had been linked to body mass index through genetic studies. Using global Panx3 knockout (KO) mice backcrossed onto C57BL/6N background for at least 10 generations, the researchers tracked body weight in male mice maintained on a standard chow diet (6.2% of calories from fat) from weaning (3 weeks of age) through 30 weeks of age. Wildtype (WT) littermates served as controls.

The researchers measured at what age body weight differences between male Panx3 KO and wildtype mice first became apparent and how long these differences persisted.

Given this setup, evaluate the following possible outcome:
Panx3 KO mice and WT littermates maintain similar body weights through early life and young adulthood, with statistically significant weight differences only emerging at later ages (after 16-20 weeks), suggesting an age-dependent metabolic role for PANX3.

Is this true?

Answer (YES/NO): YES